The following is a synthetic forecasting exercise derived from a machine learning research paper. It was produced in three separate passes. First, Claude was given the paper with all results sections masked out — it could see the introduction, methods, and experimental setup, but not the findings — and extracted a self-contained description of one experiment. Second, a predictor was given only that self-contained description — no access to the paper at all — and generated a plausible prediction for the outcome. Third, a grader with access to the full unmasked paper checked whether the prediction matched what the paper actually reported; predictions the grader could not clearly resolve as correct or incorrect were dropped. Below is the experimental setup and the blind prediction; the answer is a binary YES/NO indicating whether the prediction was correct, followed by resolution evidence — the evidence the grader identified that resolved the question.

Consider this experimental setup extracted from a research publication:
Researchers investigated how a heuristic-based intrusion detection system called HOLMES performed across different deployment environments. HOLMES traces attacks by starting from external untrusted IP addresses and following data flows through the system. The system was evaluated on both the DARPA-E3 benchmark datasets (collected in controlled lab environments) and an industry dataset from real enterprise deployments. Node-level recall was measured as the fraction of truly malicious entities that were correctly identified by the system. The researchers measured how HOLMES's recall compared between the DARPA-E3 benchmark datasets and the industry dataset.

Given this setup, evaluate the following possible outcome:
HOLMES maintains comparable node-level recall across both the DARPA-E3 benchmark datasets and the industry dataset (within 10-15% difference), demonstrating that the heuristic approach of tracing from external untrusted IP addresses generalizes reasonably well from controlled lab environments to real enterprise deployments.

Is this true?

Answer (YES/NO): NO